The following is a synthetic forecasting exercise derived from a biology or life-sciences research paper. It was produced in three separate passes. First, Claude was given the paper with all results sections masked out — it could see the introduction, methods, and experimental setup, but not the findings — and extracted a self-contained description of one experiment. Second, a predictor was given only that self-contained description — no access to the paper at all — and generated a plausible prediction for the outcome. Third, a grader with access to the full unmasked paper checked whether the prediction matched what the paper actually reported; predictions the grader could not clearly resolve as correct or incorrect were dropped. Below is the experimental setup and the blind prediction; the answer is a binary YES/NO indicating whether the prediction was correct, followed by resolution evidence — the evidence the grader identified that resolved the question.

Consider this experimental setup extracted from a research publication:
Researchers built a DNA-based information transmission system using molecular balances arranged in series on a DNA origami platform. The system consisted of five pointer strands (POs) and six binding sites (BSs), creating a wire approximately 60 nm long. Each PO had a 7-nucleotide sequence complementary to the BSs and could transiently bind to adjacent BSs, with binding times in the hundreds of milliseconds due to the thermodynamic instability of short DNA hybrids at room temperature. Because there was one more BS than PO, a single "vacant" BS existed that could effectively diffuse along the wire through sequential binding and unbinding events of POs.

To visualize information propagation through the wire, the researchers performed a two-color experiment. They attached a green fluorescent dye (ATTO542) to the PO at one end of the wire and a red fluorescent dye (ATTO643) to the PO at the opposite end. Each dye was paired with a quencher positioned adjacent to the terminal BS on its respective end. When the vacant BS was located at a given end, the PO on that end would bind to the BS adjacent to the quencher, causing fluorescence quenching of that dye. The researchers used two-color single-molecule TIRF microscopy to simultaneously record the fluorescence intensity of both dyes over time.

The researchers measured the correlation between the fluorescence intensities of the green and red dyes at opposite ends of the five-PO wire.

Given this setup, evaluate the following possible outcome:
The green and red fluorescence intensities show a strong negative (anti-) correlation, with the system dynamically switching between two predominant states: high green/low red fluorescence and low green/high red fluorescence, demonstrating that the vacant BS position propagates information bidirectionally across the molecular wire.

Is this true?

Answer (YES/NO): NO